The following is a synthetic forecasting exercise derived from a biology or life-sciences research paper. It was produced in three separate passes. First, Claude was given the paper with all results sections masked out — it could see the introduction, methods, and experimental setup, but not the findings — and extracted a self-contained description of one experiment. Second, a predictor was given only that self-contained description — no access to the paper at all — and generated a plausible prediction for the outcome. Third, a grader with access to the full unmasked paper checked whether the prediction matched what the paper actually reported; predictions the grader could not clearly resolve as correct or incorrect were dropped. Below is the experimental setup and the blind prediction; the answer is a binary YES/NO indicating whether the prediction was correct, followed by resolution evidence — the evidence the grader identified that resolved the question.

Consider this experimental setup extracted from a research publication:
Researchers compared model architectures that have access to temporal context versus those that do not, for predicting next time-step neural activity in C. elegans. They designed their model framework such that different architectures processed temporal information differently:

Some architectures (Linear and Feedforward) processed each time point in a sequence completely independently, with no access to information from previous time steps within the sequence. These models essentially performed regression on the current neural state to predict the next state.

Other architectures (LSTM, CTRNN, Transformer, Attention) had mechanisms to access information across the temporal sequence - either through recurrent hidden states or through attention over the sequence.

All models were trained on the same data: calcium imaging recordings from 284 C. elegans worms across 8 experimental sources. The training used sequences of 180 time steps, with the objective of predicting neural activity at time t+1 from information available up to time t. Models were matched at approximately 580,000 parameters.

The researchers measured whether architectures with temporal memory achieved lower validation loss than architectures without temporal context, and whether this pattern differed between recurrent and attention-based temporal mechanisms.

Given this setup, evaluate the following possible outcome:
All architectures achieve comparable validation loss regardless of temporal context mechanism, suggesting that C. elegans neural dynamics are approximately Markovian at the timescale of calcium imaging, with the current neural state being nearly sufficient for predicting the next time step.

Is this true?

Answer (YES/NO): NO